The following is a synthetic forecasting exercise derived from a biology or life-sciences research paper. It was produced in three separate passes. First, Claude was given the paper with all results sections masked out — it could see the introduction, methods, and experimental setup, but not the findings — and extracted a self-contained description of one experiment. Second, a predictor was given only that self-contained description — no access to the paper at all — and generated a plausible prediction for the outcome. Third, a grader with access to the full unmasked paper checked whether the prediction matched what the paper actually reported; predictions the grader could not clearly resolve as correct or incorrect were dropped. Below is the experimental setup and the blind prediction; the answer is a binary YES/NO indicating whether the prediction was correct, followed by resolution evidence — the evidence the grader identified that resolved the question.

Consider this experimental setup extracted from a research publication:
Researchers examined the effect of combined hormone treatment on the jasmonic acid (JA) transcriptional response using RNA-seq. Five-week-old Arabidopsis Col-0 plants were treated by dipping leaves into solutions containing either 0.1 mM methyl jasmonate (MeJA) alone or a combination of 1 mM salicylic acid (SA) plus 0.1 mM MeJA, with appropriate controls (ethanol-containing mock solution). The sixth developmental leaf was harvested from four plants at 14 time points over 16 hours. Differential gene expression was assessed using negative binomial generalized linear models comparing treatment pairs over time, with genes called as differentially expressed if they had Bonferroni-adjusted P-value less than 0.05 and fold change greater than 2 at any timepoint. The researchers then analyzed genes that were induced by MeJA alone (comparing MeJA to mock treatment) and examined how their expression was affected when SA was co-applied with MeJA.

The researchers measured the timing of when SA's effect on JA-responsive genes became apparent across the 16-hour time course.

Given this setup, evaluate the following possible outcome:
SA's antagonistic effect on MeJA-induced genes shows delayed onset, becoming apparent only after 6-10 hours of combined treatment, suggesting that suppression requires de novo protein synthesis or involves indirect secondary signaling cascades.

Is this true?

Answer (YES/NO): NO